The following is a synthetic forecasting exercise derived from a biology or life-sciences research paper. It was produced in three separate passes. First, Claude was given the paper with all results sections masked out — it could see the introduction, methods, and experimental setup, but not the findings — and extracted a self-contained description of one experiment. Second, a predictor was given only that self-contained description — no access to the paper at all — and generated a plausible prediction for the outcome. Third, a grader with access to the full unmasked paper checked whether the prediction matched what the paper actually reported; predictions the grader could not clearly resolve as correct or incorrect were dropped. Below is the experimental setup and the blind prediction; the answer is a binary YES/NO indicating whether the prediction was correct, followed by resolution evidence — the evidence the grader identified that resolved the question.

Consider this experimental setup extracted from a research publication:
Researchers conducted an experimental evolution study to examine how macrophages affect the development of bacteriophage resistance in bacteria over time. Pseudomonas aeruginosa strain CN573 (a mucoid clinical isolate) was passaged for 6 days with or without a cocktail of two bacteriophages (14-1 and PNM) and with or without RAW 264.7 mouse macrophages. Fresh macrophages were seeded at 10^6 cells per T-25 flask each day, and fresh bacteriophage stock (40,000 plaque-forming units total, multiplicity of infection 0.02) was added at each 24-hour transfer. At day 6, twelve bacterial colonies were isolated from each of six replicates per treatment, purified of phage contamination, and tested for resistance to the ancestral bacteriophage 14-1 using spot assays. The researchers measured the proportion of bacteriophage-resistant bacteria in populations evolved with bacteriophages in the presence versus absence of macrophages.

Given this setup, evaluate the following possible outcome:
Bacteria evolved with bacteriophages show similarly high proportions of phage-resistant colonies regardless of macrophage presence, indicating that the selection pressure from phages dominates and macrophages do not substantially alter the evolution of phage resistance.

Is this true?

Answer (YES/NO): NO